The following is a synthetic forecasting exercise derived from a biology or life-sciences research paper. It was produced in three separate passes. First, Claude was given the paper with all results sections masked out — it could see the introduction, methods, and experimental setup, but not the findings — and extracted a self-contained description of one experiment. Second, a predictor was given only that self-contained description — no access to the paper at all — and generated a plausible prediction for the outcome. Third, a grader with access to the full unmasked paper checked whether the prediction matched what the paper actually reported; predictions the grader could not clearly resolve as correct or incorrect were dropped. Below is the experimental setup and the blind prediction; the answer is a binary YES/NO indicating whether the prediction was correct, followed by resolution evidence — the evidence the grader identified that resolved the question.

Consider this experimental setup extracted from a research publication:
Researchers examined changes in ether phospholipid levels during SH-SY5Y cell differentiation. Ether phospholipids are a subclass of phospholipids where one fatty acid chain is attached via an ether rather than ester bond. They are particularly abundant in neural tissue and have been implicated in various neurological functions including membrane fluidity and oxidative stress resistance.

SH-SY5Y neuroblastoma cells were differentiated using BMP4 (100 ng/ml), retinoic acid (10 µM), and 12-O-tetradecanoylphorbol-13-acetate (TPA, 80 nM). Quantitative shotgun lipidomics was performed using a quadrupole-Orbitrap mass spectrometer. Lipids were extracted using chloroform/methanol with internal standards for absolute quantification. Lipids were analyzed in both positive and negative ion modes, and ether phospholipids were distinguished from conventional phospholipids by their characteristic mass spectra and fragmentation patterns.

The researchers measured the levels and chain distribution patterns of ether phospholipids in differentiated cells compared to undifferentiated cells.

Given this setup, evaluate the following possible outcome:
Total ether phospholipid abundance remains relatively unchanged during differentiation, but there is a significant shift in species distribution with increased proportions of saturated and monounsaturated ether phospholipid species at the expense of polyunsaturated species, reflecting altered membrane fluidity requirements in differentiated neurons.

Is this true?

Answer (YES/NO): NO